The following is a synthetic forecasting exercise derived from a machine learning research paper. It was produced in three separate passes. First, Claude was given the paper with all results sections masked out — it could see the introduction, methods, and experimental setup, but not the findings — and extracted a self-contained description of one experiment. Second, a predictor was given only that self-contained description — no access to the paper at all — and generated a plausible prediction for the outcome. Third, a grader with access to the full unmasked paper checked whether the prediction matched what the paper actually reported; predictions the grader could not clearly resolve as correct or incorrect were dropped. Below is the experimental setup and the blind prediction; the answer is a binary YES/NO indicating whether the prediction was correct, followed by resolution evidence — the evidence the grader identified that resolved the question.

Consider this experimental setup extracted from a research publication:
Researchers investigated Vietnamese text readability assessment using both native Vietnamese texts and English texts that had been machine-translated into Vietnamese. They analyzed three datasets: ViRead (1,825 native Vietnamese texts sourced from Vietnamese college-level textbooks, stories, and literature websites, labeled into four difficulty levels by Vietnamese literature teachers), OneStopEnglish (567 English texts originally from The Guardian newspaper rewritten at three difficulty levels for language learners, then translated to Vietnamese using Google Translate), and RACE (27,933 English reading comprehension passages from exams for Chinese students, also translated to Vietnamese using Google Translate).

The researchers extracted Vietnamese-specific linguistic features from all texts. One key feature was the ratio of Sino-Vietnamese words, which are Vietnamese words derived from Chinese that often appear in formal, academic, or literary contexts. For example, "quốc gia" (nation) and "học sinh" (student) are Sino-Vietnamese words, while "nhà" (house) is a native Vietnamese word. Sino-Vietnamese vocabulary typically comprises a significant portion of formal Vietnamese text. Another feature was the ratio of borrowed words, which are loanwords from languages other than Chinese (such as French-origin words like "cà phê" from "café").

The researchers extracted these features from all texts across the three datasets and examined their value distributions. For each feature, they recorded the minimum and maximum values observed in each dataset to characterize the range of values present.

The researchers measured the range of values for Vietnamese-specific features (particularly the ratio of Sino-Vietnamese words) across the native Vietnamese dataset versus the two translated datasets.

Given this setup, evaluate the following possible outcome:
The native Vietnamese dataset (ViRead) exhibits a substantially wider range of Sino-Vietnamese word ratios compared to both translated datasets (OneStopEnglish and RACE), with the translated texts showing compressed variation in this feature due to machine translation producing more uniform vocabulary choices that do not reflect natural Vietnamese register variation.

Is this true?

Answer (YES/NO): NO